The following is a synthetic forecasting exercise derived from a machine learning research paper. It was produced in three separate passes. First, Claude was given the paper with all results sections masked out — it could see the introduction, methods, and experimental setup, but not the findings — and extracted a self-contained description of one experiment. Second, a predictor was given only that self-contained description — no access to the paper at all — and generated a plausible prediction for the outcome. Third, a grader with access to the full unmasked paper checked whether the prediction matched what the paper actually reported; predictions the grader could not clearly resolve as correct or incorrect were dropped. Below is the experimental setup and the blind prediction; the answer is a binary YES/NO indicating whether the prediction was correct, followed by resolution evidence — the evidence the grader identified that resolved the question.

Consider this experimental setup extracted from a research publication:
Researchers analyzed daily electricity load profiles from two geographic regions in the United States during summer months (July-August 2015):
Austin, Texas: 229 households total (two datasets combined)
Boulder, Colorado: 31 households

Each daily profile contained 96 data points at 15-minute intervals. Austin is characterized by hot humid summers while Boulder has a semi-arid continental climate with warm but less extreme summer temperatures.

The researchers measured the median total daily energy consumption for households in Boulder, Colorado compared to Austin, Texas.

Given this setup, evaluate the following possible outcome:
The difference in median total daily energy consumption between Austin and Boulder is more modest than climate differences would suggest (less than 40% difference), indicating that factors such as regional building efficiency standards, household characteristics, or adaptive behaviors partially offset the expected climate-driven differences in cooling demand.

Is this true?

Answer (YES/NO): NO